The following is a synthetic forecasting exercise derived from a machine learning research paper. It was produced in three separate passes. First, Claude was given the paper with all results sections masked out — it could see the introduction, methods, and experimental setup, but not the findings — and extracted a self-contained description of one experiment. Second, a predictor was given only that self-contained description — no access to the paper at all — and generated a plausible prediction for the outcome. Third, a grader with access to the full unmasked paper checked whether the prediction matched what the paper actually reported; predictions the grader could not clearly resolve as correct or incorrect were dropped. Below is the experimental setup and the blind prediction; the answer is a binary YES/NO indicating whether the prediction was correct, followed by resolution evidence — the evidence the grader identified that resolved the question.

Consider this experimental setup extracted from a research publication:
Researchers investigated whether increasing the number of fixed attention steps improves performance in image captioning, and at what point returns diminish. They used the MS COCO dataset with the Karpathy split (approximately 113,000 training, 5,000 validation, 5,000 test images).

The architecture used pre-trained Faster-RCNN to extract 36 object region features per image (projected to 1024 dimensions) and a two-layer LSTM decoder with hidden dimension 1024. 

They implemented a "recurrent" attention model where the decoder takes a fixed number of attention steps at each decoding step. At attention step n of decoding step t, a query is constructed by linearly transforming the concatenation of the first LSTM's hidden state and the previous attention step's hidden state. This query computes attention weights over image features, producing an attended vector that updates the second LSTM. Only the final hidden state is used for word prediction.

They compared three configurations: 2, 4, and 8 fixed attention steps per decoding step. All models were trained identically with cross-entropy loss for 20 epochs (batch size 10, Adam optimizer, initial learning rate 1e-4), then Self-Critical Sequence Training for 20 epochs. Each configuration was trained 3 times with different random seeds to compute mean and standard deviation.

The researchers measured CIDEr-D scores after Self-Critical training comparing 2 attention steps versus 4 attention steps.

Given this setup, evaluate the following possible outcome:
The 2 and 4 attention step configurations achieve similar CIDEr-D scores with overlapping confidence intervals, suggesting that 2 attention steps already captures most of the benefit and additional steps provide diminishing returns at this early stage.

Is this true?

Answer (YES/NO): NO